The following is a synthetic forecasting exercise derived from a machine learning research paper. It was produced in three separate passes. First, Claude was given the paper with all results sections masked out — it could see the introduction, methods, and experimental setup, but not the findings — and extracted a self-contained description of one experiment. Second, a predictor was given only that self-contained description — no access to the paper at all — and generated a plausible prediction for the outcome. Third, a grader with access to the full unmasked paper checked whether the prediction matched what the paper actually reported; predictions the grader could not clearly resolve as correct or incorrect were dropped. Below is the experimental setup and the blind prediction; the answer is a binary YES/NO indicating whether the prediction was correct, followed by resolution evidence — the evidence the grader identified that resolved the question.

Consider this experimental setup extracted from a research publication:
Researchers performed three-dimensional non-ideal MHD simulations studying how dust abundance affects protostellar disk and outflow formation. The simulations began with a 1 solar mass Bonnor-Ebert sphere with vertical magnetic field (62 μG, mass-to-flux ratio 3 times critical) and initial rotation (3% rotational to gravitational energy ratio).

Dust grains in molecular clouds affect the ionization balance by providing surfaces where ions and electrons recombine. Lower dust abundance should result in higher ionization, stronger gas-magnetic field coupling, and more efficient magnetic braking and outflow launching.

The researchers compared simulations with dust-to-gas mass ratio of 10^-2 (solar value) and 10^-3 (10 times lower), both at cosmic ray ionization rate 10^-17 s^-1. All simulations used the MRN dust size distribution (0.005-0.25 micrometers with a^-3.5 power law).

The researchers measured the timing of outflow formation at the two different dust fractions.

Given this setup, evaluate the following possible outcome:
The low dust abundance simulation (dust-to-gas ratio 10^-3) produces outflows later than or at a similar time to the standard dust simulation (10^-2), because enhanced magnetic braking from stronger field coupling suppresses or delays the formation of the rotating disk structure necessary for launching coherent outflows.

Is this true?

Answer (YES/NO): YES